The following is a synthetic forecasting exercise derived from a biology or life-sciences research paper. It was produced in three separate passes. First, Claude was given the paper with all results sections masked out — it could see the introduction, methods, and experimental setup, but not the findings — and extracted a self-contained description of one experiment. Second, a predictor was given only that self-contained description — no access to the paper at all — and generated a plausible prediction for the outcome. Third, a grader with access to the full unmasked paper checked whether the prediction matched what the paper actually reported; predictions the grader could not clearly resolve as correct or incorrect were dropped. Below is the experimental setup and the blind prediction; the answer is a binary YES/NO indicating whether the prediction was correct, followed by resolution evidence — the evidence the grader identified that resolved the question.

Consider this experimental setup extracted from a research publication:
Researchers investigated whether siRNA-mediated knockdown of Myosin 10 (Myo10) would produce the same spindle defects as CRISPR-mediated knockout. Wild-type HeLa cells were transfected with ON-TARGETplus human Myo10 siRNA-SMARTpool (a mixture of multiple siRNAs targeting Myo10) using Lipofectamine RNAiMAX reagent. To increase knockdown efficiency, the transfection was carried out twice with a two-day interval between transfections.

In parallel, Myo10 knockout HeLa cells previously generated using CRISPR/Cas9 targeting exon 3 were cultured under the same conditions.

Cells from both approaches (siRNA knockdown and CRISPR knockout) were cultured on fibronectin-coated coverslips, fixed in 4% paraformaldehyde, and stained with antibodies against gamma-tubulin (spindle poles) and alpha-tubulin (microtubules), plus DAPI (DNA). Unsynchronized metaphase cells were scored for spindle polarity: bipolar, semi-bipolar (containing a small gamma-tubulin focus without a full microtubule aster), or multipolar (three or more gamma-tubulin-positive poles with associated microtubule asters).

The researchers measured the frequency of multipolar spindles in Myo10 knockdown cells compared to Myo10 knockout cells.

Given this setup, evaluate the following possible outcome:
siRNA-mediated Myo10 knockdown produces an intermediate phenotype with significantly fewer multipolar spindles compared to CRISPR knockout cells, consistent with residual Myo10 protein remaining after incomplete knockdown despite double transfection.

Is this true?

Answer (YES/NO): NO